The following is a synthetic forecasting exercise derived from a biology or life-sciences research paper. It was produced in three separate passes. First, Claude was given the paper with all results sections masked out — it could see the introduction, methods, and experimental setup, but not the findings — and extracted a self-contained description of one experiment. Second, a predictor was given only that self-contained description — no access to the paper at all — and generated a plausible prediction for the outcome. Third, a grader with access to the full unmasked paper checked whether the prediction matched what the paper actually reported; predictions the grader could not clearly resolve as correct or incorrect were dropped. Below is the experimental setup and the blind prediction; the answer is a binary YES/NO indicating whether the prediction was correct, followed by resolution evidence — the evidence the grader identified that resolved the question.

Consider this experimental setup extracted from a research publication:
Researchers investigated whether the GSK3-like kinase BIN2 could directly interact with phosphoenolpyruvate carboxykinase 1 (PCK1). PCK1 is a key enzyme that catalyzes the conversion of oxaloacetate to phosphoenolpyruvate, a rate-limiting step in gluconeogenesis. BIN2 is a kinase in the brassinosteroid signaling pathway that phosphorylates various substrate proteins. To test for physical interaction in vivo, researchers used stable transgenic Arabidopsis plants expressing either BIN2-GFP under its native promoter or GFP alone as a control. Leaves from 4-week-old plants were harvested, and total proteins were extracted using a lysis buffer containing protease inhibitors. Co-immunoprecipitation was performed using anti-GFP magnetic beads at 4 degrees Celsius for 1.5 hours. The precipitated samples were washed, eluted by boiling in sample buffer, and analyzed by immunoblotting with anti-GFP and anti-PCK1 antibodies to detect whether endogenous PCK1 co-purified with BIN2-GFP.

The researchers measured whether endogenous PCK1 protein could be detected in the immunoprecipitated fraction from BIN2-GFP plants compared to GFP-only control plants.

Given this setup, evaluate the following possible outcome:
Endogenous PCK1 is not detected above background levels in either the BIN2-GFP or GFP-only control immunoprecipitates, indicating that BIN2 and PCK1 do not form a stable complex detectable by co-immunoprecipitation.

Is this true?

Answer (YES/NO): NO